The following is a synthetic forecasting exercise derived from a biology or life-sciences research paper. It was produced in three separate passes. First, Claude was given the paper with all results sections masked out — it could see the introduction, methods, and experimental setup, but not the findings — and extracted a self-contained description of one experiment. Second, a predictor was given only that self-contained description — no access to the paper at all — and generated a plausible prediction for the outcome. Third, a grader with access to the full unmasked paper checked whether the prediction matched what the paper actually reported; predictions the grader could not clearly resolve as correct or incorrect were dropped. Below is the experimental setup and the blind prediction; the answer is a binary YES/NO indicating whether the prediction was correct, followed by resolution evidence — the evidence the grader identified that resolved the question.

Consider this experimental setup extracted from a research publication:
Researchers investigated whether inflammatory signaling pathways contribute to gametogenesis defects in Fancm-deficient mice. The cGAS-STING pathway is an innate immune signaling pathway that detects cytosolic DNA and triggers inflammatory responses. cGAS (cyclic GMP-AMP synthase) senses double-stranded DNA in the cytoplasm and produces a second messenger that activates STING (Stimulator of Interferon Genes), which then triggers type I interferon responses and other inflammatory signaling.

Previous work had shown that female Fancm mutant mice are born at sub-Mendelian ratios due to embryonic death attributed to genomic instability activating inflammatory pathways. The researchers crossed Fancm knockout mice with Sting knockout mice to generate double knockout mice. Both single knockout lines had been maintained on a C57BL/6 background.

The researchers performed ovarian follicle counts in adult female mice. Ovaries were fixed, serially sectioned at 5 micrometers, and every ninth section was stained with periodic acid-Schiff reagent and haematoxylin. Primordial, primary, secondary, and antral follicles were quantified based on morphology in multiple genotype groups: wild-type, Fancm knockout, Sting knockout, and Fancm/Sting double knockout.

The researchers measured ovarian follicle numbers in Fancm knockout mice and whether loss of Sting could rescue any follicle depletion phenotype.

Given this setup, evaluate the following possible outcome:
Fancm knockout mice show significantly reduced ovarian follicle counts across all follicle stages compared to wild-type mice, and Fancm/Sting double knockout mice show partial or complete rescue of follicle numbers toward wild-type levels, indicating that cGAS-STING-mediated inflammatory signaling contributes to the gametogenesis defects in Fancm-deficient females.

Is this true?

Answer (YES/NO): NO